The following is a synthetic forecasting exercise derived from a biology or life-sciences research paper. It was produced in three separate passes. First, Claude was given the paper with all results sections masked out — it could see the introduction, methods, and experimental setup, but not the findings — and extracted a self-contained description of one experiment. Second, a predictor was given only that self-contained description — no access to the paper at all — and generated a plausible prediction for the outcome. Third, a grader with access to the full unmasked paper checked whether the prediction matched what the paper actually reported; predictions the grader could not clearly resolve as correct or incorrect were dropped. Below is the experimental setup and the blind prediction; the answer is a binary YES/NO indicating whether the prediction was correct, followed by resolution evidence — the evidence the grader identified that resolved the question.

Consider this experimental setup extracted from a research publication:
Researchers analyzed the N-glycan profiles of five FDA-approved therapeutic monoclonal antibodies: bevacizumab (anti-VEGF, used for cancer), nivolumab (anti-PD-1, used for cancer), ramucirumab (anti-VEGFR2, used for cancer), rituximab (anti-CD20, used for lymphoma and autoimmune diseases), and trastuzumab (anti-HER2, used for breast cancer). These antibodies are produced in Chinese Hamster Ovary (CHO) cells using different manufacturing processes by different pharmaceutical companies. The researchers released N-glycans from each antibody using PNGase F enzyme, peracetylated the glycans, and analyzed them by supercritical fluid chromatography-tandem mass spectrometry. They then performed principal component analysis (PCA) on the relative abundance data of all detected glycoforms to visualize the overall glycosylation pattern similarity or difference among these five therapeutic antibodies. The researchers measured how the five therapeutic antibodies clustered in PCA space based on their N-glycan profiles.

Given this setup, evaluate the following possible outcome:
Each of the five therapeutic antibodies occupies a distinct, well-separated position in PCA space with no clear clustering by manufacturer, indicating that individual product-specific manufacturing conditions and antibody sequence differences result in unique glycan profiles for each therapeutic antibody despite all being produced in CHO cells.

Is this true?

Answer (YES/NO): NO